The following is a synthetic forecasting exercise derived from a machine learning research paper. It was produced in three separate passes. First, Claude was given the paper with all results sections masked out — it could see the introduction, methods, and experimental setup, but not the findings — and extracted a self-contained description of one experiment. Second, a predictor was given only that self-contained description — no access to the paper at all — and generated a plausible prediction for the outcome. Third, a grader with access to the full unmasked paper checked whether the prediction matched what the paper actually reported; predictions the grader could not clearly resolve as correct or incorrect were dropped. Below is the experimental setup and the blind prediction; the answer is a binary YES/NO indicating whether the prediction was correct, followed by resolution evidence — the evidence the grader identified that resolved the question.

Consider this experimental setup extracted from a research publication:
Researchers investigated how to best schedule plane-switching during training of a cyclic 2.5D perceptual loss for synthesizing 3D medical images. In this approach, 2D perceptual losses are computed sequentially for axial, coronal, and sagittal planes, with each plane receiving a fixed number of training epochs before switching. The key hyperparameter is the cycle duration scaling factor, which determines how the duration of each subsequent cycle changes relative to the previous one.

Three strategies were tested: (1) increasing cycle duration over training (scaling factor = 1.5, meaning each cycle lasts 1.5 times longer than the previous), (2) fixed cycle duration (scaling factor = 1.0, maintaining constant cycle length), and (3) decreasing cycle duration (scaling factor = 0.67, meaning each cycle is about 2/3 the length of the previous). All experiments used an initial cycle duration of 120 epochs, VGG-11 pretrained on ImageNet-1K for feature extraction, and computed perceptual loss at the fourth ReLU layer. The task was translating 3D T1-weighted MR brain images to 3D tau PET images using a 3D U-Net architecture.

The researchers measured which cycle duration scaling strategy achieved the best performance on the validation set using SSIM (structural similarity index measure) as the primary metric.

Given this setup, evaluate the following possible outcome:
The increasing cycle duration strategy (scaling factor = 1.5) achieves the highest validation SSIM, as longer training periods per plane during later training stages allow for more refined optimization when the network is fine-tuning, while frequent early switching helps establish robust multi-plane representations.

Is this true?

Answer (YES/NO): NO